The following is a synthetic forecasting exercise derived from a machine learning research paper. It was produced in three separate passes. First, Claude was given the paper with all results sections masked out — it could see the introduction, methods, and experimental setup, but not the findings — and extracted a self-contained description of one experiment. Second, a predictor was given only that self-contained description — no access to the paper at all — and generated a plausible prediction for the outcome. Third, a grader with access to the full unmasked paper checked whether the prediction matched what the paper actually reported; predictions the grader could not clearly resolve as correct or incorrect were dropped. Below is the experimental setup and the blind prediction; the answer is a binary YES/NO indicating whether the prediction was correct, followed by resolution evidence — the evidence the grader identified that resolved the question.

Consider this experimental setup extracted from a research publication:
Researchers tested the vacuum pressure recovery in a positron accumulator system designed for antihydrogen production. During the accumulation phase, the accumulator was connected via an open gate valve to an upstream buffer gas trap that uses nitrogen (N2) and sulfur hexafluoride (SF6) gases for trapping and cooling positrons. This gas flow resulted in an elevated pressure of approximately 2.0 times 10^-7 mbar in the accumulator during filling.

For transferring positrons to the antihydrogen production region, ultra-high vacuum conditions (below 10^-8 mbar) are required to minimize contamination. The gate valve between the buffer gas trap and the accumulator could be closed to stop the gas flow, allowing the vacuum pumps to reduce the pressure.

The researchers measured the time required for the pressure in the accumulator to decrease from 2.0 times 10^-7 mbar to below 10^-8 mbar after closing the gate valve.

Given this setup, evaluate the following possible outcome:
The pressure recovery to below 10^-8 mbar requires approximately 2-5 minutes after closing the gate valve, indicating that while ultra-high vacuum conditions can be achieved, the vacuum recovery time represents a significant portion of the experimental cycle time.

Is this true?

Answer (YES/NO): NO